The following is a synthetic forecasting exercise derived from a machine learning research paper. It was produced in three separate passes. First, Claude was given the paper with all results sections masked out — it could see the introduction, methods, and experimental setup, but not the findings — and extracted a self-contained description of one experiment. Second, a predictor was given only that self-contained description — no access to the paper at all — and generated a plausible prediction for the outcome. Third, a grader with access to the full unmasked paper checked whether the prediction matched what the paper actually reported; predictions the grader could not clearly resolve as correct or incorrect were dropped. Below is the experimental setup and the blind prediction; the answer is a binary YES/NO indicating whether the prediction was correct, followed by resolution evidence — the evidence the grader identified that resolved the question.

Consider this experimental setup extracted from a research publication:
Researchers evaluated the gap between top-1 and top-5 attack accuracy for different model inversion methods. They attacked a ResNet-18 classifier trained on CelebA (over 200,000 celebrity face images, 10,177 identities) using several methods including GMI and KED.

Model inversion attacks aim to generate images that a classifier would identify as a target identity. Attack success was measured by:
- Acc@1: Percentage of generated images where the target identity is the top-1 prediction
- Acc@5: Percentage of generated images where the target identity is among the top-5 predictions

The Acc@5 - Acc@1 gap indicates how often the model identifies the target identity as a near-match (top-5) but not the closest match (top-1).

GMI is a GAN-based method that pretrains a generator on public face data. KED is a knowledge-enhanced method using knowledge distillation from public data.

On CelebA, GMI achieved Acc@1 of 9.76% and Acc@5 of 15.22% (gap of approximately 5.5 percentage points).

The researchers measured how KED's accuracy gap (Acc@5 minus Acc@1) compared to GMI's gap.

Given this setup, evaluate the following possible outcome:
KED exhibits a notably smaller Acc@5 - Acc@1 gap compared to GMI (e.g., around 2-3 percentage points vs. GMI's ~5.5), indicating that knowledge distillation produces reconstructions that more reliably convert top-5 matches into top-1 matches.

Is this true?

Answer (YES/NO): NO